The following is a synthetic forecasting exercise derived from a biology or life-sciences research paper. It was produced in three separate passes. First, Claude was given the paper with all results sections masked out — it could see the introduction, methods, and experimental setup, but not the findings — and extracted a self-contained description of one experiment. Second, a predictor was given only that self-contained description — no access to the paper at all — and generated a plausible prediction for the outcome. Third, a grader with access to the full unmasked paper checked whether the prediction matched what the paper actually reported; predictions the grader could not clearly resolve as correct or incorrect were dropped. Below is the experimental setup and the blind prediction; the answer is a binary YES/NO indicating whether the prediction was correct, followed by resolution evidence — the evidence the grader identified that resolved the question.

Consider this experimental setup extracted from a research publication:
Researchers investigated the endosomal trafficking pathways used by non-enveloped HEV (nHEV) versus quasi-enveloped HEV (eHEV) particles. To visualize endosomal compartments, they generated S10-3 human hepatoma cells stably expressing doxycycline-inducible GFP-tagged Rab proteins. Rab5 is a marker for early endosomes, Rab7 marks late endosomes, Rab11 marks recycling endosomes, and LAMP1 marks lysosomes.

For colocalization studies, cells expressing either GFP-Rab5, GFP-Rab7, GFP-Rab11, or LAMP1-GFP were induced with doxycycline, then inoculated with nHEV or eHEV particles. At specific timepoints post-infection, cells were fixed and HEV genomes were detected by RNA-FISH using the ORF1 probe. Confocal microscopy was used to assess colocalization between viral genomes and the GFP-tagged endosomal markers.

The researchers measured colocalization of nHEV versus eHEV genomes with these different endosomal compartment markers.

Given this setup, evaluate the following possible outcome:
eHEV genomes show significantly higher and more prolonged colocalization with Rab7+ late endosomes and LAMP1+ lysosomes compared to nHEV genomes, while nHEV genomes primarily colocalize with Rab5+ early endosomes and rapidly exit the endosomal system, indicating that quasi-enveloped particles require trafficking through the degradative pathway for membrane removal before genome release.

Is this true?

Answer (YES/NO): NO